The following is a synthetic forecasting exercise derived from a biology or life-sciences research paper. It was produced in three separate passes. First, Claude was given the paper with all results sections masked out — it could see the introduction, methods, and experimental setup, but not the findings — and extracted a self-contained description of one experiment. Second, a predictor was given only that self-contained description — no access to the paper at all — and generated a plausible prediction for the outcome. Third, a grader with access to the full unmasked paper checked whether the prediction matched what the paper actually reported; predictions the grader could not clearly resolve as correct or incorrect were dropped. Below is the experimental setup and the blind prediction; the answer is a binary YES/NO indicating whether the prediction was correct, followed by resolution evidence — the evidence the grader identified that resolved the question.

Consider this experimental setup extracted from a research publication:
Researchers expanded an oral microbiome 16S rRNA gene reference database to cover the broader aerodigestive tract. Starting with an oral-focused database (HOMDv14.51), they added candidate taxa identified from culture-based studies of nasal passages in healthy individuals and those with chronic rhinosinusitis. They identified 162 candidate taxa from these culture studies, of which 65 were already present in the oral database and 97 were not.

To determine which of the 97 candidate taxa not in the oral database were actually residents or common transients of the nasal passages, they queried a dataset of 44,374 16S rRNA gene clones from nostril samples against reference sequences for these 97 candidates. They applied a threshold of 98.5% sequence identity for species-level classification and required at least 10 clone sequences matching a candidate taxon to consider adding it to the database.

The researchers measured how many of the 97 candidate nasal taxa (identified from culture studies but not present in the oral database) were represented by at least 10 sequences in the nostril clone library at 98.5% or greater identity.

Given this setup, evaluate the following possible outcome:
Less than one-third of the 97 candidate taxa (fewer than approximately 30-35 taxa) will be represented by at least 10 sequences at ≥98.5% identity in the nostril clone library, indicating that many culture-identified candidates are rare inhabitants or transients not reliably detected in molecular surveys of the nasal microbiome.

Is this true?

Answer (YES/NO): NO